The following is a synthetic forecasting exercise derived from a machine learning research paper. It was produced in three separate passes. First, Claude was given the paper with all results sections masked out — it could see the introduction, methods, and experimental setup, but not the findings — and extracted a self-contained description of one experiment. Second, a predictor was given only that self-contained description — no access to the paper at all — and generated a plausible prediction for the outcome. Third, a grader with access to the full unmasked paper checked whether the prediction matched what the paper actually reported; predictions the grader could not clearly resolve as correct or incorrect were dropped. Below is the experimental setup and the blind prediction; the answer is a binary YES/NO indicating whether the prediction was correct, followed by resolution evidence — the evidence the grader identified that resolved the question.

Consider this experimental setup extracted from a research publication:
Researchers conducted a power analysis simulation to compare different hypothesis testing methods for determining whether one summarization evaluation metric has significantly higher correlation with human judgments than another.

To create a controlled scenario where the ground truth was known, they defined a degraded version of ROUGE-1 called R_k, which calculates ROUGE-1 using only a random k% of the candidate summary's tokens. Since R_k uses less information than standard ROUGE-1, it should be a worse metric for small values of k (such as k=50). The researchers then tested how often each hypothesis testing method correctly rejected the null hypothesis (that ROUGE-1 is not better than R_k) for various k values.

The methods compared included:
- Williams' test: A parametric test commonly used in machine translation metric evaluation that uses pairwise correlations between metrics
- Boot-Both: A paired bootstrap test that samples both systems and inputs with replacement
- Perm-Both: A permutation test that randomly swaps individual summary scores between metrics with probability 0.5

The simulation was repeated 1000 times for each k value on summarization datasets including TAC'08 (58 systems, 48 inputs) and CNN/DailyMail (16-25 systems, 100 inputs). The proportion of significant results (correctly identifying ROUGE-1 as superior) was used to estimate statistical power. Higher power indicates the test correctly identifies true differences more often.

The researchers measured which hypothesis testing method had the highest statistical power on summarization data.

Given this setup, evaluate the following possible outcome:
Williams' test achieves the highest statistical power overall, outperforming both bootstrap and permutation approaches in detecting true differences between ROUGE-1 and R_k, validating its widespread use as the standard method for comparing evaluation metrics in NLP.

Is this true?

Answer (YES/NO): NO